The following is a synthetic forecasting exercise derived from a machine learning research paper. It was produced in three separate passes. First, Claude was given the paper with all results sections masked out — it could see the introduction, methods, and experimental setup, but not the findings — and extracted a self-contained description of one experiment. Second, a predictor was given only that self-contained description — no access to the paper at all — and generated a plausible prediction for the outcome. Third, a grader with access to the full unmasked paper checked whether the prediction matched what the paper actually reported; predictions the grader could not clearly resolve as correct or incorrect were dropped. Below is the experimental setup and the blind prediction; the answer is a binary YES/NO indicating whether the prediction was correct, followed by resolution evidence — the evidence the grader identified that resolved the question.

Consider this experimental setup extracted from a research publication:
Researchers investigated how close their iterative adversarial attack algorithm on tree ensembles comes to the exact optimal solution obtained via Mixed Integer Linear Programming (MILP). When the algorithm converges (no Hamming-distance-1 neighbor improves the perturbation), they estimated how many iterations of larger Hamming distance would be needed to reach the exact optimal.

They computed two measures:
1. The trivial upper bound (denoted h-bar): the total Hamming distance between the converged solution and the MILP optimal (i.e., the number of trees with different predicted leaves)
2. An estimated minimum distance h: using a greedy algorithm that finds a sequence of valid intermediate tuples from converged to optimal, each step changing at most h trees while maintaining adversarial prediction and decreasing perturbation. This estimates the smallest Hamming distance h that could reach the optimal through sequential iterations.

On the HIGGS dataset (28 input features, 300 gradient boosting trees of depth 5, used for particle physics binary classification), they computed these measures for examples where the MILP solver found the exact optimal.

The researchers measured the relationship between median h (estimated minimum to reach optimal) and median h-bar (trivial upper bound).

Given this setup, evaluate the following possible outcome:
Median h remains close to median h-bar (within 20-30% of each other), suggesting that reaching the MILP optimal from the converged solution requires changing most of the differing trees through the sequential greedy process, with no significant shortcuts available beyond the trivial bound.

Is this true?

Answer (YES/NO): NO